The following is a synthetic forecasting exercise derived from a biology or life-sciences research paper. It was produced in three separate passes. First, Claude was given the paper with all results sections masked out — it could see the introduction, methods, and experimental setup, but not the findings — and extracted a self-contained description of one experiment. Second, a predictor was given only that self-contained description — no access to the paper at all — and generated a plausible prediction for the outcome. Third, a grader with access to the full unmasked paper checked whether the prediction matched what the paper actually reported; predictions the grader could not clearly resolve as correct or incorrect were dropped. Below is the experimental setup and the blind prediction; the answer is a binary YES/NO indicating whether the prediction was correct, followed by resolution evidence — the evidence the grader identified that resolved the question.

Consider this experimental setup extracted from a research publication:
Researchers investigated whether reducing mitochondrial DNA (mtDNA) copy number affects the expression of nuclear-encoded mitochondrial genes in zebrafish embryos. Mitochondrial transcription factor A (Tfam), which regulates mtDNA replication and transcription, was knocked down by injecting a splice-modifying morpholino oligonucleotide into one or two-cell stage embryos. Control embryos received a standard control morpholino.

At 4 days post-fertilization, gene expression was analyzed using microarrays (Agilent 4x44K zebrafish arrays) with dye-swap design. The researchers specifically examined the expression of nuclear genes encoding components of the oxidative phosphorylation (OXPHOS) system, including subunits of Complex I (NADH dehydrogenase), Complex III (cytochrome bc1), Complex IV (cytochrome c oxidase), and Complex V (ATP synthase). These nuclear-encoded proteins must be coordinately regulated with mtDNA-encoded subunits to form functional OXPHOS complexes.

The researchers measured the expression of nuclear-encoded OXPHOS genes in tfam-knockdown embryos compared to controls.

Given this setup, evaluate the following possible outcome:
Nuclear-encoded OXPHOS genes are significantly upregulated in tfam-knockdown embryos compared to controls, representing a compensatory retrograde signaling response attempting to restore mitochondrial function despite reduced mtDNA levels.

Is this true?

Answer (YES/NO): NO